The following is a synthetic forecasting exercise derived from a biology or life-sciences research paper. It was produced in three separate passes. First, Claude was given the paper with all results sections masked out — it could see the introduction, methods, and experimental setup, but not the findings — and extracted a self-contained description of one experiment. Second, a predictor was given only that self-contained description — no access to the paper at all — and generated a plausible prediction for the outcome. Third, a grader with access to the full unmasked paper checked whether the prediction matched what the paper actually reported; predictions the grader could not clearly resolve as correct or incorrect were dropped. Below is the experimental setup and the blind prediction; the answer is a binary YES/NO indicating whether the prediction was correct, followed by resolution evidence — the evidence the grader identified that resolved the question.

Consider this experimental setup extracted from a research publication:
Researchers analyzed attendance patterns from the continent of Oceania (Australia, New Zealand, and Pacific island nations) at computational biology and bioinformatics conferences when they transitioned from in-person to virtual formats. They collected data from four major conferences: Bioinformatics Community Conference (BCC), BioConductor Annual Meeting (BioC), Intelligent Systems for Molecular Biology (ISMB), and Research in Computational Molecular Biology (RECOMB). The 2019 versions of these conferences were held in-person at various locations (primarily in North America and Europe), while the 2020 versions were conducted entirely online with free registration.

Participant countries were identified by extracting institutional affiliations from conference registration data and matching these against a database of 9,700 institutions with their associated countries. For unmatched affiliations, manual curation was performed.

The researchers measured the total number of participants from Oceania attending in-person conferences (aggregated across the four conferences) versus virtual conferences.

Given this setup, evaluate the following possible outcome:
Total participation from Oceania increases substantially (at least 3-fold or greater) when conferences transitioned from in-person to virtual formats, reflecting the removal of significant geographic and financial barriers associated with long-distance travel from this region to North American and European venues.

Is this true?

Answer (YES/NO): YES